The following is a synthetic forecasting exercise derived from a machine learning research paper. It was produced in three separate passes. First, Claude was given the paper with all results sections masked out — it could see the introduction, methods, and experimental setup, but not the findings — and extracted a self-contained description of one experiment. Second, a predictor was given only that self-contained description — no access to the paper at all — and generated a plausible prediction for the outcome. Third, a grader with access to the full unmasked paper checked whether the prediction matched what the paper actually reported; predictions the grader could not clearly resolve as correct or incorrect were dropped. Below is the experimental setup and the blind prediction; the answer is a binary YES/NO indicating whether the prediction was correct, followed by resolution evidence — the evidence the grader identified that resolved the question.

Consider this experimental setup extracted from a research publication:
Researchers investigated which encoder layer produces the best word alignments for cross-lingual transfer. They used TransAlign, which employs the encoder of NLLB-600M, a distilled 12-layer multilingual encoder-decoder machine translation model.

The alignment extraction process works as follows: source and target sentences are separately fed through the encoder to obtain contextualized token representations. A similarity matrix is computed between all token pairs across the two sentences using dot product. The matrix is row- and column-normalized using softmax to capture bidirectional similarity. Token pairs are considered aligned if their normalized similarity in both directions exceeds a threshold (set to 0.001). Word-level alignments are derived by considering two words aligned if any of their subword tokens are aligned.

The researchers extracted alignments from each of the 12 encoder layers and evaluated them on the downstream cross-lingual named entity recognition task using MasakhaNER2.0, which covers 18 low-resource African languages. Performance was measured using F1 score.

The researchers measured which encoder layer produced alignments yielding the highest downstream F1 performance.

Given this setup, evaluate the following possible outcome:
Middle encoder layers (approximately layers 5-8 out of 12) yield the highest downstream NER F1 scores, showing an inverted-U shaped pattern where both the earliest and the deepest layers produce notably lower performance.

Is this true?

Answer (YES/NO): NO